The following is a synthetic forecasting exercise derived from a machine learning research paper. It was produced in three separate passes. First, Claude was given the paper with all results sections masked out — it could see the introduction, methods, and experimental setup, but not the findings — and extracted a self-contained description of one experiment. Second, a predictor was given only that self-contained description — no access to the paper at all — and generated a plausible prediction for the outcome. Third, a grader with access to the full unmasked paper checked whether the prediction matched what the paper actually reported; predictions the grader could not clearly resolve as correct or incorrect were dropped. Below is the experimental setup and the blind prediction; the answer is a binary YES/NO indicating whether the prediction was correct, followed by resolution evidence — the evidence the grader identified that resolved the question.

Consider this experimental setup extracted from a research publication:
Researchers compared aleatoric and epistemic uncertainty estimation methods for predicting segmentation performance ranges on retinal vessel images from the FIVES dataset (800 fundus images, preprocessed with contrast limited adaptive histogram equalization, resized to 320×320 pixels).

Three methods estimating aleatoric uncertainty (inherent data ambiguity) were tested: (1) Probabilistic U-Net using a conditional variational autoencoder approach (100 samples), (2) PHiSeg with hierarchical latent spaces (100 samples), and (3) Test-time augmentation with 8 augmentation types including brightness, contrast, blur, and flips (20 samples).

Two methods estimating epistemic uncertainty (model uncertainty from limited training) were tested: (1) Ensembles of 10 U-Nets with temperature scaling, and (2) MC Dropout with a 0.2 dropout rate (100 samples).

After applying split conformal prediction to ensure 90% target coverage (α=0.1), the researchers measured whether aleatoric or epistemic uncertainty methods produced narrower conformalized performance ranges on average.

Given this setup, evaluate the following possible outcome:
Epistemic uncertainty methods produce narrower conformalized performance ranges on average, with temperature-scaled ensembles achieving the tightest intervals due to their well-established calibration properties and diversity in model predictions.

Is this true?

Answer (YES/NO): NO